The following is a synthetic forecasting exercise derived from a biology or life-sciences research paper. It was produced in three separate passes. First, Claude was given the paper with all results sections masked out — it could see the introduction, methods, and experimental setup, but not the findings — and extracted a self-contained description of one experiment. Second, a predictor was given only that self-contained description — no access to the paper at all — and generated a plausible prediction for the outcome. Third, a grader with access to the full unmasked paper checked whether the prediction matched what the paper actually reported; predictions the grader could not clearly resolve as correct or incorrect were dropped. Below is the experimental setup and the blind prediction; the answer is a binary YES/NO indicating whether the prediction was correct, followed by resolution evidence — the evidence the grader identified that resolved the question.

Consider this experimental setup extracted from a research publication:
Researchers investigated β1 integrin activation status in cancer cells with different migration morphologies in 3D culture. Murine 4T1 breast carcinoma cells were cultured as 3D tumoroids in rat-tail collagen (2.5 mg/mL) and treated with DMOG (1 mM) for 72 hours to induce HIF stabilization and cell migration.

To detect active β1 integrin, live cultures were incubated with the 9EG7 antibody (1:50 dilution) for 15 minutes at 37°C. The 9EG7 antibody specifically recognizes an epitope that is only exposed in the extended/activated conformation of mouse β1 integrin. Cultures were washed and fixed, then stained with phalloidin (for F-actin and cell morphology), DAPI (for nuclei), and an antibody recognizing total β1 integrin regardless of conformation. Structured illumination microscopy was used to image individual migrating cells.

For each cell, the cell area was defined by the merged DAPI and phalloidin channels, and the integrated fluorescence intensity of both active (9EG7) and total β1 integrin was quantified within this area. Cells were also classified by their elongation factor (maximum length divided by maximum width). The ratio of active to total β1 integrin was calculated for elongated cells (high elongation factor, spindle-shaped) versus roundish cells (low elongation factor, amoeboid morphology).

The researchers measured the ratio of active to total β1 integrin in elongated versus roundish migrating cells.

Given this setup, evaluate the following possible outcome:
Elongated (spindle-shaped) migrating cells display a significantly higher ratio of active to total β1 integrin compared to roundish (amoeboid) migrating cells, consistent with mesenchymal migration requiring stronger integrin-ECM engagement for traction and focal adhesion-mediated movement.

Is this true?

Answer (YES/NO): YES